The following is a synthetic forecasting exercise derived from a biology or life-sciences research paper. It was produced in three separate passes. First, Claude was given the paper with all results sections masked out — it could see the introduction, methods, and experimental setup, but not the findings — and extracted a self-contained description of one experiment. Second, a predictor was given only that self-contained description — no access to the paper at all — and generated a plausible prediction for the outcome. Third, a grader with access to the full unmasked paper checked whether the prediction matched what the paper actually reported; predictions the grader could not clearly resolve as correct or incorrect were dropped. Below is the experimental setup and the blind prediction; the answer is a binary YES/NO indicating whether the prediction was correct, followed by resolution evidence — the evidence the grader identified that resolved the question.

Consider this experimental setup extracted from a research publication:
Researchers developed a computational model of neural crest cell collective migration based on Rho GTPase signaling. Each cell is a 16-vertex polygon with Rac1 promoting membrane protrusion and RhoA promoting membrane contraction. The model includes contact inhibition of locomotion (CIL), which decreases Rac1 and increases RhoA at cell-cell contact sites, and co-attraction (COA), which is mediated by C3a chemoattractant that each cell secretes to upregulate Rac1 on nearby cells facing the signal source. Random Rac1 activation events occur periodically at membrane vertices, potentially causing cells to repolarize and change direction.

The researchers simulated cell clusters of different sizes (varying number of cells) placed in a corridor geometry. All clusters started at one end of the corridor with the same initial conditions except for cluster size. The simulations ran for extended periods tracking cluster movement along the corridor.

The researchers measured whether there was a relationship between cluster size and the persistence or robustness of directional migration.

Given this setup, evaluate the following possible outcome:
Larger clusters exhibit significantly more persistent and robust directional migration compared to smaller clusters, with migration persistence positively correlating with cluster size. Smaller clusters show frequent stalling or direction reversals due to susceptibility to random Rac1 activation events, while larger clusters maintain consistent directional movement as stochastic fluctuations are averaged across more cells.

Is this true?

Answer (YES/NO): YES